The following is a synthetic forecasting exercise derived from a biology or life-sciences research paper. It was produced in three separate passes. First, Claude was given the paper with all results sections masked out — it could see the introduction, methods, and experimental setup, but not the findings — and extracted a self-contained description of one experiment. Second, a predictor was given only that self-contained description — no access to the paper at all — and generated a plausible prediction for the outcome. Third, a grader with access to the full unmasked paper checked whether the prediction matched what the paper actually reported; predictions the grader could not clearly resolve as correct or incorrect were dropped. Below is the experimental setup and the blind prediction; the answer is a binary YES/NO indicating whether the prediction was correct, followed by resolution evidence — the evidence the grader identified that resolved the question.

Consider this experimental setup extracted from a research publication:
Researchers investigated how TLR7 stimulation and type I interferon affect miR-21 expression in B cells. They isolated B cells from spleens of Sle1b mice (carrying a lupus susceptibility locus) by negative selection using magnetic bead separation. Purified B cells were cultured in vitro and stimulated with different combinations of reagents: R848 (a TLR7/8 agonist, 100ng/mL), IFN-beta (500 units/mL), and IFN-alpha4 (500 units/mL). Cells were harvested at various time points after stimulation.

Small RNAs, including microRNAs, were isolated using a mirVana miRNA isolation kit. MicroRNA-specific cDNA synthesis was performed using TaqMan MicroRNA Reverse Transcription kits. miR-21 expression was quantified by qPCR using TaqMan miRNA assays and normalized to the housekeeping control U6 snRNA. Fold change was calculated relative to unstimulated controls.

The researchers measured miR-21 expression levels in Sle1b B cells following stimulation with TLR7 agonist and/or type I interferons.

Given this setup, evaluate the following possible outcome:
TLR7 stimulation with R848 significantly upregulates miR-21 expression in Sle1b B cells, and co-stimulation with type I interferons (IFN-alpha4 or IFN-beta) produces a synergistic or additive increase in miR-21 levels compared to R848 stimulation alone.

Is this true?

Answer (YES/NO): YES